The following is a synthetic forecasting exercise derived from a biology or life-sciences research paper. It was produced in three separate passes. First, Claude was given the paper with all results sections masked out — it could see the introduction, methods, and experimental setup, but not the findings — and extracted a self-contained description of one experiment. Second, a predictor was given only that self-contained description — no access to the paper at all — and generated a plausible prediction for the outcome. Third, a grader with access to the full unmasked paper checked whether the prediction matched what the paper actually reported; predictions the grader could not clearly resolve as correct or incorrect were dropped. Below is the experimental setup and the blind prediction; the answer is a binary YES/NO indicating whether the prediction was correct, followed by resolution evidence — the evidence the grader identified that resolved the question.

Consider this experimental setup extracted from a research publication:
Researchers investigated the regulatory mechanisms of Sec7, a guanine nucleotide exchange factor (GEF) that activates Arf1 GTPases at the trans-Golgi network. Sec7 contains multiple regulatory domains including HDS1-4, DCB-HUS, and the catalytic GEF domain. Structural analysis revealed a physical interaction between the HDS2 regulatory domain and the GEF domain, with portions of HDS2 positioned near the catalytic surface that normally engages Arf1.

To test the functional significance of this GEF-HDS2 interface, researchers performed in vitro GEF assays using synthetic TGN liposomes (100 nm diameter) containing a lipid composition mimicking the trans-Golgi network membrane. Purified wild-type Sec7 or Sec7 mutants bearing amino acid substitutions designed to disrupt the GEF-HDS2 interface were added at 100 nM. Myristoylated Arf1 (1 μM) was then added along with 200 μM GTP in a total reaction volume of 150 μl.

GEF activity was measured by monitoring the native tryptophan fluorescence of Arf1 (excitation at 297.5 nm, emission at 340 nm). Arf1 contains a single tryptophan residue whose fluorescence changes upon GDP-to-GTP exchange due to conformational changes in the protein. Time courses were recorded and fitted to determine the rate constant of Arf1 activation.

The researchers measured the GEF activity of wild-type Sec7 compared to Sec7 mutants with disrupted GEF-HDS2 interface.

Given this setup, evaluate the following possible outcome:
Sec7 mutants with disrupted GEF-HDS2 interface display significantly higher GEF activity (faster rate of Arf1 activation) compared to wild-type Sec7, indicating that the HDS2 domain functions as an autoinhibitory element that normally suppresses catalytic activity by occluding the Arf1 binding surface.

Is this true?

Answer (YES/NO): YES